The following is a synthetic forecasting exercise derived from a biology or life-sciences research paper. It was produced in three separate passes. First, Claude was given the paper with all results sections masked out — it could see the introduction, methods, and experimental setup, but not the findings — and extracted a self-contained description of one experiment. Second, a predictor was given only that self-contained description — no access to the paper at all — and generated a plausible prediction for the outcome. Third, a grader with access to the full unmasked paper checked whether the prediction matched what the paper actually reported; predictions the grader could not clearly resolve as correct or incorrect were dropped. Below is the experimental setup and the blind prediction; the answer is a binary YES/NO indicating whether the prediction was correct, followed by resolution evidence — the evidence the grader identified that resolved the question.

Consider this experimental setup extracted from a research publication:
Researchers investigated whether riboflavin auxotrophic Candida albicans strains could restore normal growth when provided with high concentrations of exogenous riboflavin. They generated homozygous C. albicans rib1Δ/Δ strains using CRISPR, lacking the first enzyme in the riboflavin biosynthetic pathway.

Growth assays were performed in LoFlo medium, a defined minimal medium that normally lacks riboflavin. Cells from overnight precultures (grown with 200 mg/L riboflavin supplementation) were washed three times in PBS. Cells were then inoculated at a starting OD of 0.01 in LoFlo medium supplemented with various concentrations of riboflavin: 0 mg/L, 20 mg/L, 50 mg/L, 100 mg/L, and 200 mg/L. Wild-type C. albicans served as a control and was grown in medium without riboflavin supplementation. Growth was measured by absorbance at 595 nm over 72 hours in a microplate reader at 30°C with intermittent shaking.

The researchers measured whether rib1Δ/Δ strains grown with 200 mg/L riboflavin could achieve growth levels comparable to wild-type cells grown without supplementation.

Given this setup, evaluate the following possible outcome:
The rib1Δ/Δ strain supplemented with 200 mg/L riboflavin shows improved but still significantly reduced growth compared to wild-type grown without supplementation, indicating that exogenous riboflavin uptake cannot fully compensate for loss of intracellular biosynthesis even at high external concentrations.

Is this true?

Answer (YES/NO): YES